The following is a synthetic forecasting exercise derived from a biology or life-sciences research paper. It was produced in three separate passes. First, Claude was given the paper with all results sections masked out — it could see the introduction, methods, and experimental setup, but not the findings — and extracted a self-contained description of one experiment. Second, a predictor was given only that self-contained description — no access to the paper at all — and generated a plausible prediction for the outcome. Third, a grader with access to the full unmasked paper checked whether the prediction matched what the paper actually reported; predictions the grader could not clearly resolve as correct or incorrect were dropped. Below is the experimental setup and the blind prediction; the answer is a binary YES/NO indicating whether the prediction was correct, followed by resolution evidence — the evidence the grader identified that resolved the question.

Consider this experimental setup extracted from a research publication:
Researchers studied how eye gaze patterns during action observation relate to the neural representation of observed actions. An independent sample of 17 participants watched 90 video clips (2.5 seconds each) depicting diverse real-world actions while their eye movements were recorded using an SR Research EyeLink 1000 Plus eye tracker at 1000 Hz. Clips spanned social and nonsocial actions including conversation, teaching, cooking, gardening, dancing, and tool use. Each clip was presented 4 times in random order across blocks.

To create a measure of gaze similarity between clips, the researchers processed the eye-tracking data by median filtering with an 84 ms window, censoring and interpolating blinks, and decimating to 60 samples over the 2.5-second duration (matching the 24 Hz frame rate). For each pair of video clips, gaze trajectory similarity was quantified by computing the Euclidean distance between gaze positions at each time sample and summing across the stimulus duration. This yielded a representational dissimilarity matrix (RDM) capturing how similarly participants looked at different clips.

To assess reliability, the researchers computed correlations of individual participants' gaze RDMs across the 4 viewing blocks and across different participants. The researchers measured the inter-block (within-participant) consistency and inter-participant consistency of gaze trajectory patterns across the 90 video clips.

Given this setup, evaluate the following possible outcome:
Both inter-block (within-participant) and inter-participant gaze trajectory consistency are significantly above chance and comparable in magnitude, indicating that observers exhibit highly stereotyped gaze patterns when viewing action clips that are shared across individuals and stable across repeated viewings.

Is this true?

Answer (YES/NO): NO